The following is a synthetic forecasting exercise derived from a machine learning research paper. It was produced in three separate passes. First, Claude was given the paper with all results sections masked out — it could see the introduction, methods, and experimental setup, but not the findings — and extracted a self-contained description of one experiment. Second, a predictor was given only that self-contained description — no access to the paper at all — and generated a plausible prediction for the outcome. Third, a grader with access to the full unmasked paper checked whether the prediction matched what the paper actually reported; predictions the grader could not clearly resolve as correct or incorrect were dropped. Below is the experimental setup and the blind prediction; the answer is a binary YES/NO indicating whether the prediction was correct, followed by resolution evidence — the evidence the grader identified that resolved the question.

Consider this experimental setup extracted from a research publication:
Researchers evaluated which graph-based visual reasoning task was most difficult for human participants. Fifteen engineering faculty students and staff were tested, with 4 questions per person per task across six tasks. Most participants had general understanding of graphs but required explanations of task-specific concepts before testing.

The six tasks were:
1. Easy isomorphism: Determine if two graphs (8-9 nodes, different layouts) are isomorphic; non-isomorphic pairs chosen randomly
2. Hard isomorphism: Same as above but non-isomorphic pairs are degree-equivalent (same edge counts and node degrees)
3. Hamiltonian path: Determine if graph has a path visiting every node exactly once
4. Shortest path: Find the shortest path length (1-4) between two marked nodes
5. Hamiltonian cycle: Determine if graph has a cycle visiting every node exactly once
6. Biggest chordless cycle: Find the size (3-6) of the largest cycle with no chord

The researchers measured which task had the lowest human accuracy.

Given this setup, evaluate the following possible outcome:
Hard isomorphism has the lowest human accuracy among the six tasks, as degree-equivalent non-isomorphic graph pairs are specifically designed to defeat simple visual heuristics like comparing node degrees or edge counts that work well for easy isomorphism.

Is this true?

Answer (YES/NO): NO